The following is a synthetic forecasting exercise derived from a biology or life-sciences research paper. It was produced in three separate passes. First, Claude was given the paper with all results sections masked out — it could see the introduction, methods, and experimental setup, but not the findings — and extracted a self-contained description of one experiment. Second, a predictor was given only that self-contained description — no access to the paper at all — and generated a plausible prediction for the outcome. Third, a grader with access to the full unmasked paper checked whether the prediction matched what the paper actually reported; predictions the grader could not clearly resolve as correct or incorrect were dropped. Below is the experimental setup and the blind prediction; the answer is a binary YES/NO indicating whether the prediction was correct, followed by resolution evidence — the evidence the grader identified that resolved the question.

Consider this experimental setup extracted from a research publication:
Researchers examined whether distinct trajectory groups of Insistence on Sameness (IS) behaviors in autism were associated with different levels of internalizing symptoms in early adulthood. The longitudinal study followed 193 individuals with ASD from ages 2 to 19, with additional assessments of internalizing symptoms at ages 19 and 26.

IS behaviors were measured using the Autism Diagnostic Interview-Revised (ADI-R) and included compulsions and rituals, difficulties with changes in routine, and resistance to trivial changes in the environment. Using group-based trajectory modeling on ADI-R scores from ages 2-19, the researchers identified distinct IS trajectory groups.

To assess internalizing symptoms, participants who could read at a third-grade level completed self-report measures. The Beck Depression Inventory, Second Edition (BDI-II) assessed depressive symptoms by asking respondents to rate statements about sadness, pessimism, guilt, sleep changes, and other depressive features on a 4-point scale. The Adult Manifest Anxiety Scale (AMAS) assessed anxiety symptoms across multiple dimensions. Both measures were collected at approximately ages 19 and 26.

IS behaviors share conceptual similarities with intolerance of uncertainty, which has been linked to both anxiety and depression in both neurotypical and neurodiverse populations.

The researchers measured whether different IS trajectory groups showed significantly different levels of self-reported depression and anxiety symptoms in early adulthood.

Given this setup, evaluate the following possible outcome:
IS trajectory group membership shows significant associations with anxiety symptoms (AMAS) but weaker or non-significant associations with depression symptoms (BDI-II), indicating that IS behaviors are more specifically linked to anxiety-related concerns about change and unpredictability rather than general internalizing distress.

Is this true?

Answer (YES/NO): NO